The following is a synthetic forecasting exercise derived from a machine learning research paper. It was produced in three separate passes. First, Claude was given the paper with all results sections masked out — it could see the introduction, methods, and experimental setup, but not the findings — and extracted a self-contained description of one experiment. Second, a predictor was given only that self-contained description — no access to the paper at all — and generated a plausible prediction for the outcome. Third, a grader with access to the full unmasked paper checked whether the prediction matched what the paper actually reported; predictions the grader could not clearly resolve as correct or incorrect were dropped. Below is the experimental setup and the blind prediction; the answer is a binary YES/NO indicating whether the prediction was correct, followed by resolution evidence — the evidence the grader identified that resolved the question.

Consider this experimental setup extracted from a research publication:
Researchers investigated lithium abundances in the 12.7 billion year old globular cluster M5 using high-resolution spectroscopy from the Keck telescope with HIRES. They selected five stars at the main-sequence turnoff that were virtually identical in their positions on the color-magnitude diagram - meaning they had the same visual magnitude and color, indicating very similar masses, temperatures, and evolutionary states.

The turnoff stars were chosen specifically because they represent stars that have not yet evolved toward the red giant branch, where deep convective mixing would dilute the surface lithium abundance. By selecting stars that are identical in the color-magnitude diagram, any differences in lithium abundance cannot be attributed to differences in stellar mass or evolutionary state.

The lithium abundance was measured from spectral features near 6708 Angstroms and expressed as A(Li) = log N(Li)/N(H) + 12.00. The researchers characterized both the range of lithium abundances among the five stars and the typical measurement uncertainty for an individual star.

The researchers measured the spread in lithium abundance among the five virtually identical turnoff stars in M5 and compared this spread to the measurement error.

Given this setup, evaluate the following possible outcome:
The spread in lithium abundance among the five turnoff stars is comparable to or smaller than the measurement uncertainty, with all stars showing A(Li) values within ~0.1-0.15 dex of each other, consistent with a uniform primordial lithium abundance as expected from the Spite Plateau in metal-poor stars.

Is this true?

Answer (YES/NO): NO